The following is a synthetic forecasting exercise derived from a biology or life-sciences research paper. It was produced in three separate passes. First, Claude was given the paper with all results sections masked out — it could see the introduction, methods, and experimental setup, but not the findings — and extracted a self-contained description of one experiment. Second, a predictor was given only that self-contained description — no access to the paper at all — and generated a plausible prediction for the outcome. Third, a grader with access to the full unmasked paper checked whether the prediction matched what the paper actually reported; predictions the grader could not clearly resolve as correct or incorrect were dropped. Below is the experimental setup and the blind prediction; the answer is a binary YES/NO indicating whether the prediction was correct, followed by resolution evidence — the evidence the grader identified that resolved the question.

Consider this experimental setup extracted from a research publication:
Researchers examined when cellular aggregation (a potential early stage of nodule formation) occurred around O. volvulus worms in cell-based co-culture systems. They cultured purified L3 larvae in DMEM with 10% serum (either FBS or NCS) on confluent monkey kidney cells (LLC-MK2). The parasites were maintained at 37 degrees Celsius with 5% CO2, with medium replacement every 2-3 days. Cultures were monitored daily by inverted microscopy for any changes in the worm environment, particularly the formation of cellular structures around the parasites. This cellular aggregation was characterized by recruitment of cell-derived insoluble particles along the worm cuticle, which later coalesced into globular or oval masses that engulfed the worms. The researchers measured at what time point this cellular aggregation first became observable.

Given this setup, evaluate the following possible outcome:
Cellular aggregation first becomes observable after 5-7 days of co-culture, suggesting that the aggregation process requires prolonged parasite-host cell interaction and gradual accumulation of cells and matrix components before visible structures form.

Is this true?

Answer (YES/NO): NO